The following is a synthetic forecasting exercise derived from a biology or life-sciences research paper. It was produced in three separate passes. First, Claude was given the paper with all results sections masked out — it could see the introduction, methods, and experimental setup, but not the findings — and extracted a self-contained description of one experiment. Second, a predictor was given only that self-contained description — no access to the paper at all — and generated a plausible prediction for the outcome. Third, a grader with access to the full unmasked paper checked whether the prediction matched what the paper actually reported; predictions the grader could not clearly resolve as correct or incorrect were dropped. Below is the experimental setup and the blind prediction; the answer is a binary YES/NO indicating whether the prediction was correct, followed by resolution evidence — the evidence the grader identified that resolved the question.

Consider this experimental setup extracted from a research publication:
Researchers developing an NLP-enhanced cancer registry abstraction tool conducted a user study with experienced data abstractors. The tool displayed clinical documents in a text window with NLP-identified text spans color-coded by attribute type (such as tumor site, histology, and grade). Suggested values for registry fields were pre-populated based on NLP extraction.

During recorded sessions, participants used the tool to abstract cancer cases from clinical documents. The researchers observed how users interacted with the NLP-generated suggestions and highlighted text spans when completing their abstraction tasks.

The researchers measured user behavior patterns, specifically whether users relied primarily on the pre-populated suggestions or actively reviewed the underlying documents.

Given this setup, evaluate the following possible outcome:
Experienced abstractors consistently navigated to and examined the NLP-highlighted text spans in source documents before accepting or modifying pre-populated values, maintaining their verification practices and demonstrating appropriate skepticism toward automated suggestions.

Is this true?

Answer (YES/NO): YES